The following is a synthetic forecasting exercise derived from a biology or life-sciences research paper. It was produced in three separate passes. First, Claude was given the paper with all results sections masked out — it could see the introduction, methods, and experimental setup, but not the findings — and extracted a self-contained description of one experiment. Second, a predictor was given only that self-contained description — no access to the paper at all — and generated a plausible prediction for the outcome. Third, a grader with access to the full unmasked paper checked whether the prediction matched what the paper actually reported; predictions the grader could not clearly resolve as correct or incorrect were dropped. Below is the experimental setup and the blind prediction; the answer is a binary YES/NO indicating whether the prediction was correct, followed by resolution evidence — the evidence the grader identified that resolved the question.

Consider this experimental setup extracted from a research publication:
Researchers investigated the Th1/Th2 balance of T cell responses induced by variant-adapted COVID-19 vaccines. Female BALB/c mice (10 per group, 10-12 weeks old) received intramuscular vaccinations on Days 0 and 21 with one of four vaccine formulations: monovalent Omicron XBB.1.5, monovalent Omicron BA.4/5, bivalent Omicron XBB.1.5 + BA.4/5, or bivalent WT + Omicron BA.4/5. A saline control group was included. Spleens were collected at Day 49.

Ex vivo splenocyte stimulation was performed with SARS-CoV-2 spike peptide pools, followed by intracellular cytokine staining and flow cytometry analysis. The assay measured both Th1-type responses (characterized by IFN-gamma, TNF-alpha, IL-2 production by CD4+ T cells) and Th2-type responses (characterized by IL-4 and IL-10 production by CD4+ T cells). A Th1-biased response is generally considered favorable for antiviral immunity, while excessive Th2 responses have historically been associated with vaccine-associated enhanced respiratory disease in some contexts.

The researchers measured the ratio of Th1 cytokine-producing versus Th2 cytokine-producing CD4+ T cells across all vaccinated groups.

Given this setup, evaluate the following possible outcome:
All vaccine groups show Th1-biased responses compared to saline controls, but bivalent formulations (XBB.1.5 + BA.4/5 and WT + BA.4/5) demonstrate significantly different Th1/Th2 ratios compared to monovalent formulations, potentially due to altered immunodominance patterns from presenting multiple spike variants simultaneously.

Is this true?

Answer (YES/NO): NO